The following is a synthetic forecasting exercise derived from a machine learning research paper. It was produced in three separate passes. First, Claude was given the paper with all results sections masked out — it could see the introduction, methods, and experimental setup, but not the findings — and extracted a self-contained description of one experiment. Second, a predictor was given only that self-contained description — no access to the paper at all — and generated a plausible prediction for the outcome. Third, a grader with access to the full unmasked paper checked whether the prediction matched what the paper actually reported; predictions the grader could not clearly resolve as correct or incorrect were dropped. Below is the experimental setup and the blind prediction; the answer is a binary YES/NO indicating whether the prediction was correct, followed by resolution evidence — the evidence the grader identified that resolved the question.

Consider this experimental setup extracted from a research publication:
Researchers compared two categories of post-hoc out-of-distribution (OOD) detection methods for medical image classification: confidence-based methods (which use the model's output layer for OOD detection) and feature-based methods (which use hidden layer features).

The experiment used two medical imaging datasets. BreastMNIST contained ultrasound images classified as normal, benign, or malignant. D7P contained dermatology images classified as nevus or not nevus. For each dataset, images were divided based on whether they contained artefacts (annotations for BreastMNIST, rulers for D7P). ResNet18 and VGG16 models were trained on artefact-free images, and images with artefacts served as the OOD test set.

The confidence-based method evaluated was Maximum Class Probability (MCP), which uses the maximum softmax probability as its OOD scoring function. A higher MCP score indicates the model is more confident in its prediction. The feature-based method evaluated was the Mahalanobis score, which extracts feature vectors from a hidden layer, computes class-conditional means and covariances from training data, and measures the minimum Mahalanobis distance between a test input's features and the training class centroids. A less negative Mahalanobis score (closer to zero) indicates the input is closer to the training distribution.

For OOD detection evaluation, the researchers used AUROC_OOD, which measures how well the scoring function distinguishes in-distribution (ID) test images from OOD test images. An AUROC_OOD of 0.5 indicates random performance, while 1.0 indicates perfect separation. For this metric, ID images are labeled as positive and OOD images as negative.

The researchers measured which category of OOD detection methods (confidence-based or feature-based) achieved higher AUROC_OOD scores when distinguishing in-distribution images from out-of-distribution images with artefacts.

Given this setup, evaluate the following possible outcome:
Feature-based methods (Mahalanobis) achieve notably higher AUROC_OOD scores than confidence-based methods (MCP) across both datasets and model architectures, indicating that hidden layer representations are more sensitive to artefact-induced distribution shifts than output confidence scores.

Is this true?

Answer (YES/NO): YES